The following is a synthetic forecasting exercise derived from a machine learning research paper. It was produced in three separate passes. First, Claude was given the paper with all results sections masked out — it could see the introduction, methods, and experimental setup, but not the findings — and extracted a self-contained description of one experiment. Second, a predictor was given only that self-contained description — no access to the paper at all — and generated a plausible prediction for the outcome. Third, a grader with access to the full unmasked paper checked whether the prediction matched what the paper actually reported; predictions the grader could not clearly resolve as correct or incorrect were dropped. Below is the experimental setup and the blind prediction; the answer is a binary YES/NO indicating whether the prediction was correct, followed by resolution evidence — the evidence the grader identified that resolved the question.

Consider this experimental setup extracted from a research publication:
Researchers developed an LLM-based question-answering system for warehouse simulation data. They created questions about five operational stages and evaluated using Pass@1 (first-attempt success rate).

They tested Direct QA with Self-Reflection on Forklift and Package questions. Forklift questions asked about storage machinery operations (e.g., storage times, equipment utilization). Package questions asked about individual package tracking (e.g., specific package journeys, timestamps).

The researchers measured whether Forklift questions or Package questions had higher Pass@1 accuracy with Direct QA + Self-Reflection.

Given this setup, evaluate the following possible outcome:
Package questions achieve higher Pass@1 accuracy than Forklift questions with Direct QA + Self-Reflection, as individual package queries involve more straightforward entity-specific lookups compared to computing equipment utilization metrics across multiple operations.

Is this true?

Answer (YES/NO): NO